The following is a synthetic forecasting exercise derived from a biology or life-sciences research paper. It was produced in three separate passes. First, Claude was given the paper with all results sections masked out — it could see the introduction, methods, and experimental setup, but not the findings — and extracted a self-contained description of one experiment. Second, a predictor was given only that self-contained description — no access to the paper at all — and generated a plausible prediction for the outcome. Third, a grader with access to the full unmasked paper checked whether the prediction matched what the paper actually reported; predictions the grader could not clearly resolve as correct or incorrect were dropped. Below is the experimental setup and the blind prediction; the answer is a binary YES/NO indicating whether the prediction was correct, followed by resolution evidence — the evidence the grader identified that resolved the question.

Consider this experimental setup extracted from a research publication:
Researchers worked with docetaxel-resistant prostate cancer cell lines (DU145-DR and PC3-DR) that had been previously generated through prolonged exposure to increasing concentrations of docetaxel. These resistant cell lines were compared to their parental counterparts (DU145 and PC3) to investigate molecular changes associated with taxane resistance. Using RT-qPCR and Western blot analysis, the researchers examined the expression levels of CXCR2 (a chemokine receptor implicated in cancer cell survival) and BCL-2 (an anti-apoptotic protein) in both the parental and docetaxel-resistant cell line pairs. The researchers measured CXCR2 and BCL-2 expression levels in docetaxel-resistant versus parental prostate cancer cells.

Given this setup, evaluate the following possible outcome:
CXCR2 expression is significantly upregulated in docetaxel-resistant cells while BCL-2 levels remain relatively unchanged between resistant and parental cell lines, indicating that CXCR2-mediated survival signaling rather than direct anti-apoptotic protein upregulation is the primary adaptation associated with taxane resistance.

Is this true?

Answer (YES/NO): NO